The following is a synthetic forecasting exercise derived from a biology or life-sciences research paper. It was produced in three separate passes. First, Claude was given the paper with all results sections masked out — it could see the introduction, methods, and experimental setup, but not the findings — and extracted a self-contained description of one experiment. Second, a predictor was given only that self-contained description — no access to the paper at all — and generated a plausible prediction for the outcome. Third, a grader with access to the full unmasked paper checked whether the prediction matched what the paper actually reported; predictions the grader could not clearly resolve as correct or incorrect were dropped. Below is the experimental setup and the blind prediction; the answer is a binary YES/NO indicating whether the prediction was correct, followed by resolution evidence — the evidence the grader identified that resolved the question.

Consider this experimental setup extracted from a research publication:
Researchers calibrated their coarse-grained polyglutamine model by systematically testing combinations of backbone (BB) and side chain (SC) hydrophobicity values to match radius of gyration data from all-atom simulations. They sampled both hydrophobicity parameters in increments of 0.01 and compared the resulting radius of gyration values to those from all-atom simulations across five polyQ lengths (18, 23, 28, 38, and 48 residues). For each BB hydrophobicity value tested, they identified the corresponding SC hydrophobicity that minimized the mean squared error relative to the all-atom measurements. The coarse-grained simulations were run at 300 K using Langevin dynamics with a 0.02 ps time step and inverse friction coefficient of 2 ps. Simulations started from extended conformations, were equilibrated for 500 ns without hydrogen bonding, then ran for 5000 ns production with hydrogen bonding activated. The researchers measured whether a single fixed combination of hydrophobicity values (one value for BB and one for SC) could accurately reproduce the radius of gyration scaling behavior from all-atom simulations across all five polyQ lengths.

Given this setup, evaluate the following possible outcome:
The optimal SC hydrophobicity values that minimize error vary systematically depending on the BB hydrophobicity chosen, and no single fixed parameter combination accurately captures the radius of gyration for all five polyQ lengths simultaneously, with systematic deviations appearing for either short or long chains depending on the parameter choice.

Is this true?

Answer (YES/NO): NO